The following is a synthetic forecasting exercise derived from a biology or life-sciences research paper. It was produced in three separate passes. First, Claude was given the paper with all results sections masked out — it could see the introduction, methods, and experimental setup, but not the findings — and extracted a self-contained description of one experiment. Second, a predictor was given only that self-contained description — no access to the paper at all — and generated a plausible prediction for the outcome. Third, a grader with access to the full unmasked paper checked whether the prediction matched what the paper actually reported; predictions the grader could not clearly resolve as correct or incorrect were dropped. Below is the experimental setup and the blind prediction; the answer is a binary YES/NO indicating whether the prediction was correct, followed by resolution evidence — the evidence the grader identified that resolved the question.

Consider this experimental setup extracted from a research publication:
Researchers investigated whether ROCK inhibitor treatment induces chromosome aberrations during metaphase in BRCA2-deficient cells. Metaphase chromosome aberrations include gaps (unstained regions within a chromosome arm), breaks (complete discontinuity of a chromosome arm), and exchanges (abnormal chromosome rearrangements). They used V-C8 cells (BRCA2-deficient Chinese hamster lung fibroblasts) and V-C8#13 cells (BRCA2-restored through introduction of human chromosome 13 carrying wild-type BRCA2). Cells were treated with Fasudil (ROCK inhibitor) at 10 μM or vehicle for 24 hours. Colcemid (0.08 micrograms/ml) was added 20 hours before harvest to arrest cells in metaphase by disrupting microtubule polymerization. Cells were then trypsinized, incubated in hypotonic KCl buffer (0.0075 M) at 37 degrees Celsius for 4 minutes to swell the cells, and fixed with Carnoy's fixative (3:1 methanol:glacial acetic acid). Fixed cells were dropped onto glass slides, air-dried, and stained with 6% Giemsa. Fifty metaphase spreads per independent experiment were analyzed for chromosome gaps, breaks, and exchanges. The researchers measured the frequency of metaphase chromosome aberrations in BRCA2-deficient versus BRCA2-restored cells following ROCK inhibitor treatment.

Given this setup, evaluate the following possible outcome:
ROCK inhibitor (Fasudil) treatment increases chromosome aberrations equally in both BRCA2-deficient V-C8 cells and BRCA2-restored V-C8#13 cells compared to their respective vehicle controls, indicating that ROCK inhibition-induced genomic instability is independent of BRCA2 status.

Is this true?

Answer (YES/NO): NO